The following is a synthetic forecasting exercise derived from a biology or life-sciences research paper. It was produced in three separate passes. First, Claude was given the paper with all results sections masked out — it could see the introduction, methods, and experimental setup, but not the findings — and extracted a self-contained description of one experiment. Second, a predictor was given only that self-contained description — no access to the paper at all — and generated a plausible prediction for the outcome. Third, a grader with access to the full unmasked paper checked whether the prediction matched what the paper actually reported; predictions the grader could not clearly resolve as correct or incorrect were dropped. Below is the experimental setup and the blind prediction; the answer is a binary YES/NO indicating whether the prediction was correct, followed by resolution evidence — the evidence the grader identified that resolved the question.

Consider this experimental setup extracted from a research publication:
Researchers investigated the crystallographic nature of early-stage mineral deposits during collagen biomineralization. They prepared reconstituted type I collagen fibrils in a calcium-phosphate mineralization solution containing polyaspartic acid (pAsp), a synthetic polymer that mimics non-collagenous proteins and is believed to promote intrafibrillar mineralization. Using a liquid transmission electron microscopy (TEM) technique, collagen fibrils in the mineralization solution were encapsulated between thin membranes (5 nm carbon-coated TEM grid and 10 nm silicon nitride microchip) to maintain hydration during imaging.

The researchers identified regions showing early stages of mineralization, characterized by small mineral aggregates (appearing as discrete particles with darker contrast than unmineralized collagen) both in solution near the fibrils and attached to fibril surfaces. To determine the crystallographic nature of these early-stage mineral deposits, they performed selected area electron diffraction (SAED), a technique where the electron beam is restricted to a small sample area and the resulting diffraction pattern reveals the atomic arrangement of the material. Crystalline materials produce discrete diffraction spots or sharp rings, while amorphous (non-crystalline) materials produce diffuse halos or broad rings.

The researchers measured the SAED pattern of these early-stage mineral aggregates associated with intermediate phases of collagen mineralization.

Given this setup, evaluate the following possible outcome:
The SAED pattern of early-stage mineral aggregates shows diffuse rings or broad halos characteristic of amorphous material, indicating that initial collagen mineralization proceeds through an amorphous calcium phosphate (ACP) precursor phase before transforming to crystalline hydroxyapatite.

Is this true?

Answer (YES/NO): YES